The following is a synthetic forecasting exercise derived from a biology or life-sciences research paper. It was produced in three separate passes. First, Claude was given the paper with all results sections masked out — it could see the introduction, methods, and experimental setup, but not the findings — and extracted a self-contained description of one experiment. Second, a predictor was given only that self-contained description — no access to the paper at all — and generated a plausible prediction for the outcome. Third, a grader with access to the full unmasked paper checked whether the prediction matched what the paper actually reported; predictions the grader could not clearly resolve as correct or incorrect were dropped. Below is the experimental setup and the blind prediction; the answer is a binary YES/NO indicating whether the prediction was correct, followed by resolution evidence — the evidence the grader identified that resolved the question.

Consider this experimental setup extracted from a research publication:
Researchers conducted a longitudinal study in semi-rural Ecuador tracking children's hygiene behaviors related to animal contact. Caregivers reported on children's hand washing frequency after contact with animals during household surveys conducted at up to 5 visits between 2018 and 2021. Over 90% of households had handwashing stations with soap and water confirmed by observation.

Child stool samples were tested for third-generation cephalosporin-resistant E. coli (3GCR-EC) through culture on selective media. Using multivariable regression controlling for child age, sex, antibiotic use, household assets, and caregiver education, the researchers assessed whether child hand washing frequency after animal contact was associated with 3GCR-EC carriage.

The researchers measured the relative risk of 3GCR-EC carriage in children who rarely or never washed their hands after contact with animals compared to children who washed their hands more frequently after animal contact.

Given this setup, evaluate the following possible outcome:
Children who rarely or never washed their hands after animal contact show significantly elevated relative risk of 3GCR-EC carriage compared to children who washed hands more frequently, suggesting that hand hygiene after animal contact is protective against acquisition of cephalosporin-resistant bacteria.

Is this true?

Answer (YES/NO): NO